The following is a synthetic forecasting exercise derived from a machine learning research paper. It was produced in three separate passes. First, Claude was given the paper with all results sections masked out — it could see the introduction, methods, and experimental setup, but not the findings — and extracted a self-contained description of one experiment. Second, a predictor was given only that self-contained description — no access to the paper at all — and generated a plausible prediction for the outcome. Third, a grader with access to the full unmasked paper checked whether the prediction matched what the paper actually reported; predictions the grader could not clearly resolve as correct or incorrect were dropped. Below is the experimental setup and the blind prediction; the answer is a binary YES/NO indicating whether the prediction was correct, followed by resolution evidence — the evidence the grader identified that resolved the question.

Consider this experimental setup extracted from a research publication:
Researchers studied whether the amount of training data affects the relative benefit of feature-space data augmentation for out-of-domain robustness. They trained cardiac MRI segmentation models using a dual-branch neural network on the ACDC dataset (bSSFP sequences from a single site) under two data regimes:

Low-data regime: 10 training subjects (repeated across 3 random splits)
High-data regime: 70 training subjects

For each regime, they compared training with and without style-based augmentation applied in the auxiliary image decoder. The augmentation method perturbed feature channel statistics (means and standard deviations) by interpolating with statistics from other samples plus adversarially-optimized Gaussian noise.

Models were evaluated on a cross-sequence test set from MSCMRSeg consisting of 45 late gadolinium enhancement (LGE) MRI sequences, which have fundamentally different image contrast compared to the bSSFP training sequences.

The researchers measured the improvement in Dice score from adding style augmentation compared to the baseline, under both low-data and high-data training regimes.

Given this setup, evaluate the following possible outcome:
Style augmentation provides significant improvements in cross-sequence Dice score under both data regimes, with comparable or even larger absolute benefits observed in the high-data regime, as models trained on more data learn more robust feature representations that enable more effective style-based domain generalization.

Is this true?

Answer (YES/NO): NO